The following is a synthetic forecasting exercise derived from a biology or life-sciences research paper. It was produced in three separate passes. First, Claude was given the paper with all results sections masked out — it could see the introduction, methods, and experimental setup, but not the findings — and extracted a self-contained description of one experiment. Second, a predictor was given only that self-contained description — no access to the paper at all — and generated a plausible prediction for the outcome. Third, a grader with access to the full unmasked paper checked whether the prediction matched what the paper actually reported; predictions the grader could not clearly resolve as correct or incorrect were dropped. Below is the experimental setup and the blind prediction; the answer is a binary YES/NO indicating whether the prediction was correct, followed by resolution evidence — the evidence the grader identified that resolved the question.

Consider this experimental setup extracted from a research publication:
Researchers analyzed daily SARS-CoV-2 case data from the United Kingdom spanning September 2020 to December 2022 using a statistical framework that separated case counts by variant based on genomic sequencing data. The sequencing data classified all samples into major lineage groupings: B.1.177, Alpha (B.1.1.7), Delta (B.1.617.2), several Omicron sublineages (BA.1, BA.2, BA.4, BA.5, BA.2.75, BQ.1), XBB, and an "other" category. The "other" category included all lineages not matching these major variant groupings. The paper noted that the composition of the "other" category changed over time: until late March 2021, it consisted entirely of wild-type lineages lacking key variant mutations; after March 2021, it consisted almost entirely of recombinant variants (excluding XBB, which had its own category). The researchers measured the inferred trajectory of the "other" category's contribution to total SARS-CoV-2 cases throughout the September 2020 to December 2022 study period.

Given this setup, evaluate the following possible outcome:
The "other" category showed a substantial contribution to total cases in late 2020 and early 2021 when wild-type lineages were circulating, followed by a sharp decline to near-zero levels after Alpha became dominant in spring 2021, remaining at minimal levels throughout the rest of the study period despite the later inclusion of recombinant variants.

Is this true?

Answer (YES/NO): NO